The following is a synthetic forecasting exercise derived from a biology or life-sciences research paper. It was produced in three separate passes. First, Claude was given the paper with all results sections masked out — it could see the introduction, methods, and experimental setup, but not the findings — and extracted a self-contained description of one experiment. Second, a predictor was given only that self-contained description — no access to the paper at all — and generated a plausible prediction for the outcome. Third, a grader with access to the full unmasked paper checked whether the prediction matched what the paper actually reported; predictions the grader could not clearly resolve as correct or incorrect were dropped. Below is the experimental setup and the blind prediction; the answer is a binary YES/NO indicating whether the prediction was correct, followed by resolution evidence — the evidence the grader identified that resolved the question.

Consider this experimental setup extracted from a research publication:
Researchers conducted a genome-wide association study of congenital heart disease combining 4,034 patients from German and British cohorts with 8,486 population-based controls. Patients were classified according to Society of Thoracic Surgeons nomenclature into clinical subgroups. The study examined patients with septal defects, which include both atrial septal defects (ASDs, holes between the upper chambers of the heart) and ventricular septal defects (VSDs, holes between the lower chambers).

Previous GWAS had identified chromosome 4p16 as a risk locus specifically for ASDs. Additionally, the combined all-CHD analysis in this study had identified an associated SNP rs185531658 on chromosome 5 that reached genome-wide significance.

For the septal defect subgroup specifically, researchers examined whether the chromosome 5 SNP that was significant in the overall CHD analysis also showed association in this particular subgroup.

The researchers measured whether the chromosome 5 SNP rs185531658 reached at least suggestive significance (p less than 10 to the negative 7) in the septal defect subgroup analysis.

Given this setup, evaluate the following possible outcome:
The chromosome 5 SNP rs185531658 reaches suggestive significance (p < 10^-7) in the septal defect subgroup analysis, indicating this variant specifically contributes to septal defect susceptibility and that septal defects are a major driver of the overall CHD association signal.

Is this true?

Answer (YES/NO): YES